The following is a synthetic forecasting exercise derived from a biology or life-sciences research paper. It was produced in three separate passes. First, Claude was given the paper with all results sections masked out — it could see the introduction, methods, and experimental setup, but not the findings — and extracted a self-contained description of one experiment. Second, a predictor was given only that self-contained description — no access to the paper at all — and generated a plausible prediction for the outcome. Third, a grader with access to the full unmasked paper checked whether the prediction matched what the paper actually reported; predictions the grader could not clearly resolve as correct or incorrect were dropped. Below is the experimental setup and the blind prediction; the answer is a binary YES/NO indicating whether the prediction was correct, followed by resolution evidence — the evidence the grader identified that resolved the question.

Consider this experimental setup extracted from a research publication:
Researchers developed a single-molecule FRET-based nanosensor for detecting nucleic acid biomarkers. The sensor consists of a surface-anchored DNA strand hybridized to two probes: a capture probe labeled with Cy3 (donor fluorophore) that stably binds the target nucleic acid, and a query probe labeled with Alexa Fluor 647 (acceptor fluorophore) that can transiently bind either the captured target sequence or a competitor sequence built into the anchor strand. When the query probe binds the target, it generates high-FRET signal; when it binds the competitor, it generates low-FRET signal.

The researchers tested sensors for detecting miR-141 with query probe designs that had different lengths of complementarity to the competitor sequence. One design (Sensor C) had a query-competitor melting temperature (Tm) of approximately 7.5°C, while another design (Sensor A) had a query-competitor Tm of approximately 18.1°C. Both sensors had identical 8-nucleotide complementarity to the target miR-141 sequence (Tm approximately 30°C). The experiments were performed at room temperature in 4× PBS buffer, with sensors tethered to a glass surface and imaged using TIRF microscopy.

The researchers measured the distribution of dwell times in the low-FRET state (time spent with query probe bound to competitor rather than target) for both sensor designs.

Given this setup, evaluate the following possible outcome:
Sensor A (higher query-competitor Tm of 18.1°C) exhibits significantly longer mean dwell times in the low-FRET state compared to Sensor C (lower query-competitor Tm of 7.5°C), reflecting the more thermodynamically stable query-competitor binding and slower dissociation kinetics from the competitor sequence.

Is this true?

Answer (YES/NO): YES